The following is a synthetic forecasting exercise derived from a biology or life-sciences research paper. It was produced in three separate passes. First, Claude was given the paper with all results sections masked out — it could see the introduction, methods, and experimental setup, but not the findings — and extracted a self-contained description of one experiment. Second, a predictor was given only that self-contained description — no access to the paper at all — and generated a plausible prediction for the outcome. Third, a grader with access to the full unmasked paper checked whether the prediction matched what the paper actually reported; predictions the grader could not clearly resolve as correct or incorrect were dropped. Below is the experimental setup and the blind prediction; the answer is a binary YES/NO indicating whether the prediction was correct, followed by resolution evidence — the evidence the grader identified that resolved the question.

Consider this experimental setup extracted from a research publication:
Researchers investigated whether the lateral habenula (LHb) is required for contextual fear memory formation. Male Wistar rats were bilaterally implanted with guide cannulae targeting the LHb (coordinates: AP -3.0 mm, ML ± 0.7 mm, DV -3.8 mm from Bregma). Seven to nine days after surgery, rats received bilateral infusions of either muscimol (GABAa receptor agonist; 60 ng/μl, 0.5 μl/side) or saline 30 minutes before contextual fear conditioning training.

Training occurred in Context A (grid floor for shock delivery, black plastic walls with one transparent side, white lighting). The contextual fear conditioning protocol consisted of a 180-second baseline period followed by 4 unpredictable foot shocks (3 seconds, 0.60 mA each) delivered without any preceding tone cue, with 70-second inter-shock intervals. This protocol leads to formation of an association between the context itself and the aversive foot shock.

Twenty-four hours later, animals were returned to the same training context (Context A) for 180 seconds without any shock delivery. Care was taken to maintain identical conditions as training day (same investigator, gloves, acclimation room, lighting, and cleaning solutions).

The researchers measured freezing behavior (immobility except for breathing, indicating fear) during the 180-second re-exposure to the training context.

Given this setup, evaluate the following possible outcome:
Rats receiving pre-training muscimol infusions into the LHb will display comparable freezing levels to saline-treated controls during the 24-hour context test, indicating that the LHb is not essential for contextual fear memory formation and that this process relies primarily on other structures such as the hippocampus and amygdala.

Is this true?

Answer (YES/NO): NO